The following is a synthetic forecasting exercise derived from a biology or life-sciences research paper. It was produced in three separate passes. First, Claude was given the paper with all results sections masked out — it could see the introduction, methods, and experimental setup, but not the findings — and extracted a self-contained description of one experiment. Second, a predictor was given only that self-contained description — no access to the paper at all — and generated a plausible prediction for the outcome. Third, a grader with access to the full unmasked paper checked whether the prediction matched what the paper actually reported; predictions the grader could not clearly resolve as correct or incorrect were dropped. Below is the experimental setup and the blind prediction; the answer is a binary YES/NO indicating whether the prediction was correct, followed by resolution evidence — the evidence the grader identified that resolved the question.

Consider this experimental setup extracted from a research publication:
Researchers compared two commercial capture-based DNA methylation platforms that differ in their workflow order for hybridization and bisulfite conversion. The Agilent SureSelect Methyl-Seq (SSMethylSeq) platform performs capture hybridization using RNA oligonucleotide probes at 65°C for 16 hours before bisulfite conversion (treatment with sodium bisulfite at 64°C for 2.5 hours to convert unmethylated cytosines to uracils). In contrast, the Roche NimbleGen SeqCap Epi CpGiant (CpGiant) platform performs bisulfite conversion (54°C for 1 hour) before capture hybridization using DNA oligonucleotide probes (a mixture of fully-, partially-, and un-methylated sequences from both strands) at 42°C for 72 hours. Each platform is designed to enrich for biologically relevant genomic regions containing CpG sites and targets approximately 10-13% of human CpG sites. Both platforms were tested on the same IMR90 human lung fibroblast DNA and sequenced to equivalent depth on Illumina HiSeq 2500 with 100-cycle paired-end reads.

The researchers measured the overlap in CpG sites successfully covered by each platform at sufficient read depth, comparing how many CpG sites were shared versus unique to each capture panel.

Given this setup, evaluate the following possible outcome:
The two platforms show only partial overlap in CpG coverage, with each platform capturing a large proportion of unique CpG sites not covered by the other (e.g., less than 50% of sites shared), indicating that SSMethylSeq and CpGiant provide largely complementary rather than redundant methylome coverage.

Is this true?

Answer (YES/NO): NO